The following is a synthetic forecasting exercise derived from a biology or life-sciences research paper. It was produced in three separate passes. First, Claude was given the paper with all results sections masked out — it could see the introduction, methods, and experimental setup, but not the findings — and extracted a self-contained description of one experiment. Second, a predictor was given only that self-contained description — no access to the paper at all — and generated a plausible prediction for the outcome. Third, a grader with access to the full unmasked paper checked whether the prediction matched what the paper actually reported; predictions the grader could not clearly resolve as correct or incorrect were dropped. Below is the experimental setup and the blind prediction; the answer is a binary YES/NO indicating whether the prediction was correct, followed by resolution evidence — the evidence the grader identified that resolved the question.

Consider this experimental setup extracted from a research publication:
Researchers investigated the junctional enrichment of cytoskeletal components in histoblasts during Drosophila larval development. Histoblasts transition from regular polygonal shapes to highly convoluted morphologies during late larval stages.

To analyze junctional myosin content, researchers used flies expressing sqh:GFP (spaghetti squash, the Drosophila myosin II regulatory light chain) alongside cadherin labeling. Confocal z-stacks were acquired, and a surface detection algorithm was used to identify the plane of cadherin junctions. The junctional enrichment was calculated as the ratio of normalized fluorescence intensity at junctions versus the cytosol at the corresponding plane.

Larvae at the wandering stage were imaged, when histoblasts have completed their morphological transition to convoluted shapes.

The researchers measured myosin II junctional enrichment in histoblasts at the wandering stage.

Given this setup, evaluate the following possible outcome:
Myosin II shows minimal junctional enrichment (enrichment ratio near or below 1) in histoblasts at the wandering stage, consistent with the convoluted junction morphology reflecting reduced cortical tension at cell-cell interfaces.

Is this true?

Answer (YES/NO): NO